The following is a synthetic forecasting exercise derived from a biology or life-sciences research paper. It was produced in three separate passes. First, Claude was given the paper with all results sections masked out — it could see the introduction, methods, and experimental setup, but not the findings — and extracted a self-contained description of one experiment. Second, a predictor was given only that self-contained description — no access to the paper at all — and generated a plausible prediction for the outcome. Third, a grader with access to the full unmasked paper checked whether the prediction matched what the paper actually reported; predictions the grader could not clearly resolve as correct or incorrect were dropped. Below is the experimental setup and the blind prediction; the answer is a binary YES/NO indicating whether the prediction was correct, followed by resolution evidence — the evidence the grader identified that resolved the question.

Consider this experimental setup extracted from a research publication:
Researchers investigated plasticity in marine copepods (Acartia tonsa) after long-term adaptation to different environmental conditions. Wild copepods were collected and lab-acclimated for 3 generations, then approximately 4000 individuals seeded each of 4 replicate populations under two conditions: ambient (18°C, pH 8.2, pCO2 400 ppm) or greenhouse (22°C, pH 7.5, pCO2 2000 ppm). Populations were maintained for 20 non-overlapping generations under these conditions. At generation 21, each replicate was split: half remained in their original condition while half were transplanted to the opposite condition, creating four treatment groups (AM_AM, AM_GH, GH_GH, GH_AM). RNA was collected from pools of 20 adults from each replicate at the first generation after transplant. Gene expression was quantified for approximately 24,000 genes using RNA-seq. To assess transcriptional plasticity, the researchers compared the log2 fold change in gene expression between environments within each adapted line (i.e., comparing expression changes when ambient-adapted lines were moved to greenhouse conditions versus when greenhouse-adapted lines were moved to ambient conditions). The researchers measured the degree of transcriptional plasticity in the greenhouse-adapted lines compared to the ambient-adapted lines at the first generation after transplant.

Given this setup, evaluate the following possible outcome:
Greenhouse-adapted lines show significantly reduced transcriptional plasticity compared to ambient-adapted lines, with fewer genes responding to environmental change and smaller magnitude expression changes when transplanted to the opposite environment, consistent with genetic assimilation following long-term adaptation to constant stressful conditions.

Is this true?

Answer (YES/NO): YES